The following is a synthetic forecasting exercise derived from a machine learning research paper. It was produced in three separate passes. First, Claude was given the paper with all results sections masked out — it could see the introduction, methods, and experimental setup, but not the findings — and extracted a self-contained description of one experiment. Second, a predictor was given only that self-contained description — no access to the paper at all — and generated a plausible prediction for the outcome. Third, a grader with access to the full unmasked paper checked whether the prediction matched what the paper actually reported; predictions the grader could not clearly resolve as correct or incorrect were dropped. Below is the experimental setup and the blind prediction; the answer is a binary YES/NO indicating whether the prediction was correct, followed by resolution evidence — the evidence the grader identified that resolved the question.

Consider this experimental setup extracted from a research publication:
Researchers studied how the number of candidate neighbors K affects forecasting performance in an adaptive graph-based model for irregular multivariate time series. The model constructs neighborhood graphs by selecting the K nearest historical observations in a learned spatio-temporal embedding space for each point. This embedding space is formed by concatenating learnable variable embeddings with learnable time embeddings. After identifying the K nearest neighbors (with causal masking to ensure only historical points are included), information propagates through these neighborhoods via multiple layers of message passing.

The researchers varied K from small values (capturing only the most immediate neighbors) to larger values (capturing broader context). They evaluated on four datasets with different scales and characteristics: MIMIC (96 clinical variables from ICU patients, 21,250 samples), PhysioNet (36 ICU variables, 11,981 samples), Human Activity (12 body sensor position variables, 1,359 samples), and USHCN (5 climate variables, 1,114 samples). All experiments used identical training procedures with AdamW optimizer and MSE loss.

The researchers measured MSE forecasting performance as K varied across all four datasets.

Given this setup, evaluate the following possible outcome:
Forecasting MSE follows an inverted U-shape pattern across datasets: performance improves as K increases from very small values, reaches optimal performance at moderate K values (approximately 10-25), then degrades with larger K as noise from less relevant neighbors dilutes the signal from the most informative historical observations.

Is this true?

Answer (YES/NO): NO